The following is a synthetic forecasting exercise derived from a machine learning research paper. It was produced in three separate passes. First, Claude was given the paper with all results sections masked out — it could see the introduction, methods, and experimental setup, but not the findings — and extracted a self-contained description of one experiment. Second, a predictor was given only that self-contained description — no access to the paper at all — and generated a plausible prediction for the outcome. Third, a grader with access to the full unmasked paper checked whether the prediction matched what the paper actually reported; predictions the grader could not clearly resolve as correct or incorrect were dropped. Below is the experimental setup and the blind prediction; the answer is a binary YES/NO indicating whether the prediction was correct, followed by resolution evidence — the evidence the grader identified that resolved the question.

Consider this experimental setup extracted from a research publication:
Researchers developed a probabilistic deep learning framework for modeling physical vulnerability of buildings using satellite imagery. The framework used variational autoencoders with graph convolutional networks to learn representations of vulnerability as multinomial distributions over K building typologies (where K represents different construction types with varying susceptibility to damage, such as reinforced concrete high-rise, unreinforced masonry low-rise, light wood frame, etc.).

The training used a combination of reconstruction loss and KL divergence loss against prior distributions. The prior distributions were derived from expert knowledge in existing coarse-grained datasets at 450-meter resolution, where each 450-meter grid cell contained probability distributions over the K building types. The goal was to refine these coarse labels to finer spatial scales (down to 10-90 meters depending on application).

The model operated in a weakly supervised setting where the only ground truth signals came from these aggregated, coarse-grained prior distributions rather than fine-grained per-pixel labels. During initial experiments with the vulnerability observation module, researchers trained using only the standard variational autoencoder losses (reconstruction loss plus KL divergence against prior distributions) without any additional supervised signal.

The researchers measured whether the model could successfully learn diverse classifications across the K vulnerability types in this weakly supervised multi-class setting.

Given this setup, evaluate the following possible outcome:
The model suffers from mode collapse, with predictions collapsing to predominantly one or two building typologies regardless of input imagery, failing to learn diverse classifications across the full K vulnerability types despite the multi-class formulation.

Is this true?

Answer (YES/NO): YES